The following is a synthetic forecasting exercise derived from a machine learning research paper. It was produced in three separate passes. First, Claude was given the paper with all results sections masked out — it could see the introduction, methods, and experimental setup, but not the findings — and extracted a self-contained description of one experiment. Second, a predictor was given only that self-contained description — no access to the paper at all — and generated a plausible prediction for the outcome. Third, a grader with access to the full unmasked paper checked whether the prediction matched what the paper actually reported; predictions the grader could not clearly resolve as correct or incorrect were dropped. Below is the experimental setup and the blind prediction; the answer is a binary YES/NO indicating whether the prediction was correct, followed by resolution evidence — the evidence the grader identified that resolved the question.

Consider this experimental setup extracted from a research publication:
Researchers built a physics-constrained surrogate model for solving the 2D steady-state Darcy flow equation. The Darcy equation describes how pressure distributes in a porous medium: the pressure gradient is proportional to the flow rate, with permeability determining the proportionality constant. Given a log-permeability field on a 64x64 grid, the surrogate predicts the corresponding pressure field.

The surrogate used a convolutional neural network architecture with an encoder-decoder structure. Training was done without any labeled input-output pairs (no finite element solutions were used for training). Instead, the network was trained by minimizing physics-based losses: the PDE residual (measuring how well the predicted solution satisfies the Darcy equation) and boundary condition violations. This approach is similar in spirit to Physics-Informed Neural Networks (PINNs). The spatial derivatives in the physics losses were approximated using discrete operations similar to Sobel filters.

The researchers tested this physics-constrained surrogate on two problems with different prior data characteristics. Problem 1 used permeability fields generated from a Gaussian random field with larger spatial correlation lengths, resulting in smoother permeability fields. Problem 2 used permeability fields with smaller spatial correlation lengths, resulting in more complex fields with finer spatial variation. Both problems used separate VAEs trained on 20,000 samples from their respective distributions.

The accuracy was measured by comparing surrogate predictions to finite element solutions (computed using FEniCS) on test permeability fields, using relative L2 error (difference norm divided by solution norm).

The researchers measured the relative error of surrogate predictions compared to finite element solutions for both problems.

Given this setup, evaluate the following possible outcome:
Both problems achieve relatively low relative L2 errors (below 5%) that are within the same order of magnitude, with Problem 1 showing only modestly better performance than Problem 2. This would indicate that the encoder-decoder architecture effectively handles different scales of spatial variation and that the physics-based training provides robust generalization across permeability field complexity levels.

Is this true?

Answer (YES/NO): NO